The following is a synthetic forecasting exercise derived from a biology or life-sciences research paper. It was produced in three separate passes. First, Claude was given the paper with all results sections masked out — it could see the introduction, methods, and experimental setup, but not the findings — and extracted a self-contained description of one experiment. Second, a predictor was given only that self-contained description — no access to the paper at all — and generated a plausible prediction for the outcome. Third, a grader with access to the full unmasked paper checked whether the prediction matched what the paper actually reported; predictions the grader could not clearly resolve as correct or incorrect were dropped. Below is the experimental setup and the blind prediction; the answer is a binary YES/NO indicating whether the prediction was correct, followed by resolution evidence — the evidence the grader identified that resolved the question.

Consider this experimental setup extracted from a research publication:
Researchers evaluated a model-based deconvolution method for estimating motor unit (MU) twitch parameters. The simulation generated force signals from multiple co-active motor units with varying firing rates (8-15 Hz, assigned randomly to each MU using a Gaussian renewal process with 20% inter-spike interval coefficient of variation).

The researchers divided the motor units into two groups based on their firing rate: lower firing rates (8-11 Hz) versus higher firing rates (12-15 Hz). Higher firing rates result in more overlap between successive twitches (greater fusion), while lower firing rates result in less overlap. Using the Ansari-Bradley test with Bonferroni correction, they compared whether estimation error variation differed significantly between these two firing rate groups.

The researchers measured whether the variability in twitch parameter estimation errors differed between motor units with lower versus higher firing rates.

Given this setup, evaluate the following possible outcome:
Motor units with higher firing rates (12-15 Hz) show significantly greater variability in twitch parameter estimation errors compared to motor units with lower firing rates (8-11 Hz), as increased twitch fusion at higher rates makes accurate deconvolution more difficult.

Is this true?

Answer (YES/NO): NO